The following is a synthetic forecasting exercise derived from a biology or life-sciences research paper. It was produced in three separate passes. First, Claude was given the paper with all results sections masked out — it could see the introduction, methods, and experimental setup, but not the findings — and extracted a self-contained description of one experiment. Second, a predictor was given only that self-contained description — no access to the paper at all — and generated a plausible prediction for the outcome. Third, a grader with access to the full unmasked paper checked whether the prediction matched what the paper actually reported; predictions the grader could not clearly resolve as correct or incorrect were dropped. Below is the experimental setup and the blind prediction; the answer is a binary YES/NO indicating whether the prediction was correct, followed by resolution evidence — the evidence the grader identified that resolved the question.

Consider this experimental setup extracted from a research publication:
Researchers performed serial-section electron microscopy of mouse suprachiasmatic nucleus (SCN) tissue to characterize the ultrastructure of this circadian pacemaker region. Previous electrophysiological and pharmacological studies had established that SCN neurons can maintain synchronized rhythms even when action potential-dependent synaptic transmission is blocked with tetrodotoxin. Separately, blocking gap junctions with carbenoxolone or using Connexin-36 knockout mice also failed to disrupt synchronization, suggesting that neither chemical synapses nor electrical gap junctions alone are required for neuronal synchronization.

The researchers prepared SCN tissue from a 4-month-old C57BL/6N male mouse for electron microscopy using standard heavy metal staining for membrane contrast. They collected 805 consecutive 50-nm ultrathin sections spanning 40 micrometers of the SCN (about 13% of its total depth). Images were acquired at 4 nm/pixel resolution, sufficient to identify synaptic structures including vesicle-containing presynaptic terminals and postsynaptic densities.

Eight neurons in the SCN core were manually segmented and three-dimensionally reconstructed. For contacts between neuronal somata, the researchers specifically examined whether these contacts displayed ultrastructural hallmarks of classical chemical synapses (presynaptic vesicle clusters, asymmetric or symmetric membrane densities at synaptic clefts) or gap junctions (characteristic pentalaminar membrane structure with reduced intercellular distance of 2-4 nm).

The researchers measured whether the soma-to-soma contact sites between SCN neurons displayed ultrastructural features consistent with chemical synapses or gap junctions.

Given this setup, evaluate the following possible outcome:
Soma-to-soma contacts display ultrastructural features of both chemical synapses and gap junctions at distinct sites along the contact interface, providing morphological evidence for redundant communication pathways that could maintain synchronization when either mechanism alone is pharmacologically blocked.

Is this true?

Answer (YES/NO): NO